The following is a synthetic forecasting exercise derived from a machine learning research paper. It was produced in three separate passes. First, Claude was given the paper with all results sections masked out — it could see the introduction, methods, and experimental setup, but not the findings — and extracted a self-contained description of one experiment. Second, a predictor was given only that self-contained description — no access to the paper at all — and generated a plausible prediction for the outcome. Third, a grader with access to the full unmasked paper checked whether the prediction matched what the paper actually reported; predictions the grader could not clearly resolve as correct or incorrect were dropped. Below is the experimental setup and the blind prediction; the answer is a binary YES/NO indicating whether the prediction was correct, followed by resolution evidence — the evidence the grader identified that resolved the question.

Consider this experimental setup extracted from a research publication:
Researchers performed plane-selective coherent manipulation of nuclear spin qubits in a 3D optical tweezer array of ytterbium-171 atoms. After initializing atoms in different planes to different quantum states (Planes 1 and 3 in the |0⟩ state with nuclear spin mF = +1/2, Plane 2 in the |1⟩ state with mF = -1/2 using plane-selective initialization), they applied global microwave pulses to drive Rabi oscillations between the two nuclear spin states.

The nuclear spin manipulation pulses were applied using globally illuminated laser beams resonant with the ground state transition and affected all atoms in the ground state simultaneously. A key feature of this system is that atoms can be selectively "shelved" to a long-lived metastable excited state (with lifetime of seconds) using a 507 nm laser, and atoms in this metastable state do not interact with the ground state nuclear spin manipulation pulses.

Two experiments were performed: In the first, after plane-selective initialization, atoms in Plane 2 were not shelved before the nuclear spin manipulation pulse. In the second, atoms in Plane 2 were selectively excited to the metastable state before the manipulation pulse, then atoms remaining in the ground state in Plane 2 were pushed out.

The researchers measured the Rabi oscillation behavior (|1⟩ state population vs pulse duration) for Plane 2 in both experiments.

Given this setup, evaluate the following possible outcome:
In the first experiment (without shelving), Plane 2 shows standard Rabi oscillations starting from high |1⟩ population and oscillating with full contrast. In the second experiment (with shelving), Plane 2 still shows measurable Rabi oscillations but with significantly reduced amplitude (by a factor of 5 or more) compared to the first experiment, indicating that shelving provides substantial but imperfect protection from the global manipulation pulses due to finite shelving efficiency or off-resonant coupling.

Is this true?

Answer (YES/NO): NO